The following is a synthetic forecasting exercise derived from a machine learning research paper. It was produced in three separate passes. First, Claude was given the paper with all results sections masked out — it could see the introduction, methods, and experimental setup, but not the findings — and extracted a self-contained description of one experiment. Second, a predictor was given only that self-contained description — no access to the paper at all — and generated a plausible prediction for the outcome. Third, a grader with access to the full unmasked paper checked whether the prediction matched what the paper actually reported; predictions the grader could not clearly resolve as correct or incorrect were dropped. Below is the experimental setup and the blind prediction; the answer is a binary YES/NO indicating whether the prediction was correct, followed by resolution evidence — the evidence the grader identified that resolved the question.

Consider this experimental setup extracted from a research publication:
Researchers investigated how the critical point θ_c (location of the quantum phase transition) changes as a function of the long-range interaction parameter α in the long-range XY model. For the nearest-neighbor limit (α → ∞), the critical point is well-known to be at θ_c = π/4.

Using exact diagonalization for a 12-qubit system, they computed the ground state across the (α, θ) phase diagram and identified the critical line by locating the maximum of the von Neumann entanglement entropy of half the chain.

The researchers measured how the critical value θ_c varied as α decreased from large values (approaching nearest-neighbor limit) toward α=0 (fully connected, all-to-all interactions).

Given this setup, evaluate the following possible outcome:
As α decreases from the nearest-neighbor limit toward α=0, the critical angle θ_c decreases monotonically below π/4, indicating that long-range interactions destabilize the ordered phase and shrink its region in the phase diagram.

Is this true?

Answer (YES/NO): NO